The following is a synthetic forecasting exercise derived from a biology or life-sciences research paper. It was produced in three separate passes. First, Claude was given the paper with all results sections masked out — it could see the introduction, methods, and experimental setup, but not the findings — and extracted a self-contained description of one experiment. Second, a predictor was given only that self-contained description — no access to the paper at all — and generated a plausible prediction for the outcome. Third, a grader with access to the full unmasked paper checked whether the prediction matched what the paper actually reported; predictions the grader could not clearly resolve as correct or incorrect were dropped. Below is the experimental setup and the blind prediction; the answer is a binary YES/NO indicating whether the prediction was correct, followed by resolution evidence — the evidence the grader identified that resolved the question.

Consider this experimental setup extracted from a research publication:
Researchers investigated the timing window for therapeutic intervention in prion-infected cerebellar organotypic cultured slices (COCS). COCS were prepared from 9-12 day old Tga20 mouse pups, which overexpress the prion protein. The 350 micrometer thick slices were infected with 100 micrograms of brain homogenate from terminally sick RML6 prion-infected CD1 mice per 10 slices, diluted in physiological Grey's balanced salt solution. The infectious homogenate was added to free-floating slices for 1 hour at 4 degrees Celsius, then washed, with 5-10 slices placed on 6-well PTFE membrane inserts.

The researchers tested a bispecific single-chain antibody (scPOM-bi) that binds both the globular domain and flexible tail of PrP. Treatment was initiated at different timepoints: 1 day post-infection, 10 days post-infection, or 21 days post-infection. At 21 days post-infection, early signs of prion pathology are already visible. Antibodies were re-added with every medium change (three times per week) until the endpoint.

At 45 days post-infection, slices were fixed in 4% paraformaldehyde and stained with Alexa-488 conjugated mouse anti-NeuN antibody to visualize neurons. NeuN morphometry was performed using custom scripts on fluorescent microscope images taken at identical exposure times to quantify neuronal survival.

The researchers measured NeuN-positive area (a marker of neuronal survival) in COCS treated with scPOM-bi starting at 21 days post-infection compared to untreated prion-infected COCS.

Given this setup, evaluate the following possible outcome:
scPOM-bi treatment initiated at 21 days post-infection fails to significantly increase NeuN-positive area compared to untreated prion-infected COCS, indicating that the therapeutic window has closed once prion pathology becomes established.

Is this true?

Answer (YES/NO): NO